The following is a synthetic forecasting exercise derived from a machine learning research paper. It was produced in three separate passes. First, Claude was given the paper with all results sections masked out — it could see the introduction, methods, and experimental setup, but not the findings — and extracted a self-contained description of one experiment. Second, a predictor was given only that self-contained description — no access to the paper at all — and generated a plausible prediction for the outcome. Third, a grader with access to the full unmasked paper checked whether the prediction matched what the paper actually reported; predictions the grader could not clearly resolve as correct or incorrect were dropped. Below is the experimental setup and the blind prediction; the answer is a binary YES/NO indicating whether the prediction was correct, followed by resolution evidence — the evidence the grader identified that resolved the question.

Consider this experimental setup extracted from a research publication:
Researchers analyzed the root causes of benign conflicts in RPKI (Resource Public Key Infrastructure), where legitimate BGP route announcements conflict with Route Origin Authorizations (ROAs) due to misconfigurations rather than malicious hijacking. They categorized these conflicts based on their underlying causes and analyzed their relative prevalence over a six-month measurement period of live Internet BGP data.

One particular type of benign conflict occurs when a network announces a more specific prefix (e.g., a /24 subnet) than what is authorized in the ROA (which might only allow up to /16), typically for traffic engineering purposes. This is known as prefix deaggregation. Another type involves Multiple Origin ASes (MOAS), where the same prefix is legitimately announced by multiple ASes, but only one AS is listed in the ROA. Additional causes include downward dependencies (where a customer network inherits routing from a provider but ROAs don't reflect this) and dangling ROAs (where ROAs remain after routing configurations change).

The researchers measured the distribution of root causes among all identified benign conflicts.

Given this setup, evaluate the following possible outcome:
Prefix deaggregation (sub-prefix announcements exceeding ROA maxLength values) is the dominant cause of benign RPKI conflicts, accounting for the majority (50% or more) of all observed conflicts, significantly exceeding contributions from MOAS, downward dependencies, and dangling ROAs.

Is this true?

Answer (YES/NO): YES